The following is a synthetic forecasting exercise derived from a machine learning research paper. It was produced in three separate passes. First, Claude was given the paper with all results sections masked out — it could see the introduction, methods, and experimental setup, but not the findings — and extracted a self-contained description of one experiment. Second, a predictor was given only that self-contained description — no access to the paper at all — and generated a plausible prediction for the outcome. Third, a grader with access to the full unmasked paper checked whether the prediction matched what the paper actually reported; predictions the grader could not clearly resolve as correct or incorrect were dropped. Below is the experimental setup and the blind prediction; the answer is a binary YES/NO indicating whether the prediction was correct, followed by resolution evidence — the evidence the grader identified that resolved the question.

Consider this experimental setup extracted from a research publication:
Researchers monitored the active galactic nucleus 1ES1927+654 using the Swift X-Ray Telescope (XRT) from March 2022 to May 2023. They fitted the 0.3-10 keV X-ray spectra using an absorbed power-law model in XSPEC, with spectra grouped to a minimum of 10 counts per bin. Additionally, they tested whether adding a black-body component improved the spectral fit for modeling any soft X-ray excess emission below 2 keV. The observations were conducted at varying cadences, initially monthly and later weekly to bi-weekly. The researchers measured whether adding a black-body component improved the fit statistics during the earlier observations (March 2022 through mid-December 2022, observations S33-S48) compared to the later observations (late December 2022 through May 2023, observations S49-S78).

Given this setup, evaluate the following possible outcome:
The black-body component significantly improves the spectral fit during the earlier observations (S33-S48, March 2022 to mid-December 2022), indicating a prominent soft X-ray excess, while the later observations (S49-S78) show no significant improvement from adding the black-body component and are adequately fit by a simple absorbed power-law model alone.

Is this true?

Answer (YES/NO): NO